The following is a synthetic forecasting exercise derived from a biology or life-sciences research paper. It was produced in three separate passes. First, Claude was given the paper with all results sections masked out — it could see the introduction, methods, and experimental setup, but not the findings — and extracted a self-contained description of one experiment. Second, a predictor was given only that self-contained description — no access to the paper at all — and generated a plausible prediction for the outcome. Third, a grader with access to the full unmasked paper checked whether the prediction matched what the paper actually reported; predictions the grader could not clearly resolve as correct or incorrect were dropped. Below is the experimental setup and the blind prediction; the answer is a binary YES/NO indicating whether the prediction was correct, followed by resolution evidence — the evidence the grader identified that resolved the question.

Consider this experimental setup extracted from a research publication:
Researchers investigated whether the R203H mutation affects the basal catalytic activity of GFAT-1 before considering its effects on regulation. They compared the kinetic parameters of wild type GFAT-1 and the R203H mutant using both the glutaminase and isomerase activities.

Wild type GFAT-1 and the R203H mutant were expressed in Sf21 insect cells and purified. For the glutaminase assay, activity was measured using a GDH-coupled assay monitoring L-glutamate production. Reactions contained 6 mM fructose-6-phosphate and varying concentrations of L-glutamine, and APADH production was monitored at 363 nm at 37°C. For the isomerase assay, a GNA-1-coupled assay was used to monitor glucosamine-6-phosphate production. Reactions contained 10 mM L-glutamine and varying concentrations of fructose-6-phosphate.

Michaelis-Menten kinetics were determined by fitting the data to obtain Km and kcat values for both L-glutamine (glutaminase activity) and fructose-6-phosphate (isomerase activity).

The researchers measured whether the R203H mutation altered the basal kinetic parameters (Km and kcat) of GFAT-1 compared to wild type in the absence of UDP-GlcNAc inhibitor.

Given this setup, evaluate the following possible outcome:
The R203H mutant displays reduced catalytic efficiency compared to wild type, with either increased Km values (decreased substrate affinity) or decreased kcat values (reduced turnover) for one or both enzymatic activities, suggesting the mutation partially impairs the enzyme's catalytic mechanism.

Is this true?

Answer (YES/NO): NO